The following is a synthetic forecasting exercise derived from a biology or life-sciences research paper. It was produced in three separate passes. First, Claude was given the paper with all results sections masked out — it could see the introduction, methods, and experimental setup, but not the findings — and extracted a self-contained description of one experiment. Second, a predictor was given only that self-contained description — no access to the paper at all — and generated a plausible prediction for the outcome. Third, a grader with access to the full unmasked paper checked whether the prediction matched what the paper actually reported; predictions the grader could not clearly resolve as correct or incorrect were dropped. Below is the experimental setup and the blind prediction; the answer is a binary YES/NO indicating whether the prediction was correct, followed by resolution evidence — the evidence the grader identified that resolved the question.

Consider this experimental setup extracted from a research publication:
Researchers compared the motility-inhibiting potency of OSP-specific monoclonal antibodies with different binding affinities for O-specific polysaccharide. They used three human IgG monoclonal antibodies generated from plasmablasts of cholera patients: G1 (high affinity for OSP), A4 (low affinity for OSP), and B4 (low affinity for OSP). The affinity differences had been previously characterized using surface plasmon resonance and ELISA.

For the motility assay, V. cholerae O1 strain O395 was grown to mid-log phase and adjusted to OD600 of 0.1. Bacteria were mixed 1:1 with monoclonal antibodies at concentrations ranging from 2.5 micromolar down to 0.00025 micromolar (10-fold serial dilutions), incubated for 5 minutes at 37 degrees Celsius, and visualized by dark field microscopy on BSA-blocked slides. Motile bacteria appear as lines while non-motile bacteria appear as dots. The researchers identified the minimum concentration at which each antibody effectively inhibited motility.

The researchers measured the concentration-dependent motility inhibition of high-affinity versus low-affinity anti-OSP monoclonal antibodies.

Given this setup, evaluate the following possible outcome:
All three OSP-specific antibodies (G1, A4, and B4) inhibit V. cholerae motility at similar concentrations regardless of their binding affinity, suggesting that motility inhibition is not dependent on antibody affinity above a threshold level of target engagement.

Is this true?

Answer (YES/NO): YES